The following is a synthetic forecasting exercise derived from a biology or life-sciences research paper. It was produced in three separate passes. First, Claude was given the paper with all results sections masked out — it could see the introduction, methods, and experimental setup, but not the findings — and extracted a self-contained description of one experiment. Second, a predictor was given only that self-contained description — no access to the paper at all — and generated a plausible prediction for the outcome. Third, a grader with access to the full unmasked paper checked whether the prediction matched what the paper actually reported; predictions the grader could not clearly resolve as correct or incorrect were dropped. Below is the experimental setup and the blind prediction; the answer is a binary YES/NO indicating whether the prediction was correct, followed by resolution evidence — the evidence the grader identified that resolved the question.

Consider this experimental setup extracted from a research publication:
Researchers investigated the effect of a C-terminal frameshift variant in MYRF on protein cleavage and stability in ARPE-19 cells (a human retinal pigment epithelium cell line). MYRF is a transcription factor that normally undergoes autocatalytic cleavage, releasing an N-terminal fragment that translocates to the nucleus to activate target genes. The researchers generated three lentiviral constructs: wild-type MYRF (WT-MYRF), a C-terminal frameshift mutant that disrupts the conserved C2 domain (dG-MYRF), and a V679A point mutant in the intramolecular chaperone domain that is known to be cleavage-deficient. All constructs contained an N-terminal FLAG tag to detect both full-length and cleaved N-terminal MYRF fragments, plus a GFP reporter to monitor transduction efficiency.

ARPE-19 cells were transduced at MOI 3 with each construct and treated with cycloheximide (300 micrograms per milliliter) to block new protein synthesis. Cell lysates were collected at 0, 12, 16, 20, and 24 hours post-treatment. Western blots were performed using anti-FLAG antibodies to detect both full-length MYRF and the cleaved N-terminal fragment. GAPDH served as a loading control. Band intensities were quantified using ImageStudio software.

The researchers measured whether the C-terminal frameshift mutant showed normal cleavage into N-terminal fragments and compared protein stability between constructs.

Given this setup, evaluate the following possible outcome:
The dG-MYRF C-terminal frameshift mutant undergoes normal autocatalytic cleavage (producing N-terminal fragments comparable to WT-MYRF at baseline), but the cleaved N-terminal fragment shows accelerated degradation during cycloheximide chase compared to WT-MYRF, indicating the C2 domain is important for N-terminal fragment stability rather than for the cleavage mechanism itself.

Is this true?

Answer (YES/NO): NO